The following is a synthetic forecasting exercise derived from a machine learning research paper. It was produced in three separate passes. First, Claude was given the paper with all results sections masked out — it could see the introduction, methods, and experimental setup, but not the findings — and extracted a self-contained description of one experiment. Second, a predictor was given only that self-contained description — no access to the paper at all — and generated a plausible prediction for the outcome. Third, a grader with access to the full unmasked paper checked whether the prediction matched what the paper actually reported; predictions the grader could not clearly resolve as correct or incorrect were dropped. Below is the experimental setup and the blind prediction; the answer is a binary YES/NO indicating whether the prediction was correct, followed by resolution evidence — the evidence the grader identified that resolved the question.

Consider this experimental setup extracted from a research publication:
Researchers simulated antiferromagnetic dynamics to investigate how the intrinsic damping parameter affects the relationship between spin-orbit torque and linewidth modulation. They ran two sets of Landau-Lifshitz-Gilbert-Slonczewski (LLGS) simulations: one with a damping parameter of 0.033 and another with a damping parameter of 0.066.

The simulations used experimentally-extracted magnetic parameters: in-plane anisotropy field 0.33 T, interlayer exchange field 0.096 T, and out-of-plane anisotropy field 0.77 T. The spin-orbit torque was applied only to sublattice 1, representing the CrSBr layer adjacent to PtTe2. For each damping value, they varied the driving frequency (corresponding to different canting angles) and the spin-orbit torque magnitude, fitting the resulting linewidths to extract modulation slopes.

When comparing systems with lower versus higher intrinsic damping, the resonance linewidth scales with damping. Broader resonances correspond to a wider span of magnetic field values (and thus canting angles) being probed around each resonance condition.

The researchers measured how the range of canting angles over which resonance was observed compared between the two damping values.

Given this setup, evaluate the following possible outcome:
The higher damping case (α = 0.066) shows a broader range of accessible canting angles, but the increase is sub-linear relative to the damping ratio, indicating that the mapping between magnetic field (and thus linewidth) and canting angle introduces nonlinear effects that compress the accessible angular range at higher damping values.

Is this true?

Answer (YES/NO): NO